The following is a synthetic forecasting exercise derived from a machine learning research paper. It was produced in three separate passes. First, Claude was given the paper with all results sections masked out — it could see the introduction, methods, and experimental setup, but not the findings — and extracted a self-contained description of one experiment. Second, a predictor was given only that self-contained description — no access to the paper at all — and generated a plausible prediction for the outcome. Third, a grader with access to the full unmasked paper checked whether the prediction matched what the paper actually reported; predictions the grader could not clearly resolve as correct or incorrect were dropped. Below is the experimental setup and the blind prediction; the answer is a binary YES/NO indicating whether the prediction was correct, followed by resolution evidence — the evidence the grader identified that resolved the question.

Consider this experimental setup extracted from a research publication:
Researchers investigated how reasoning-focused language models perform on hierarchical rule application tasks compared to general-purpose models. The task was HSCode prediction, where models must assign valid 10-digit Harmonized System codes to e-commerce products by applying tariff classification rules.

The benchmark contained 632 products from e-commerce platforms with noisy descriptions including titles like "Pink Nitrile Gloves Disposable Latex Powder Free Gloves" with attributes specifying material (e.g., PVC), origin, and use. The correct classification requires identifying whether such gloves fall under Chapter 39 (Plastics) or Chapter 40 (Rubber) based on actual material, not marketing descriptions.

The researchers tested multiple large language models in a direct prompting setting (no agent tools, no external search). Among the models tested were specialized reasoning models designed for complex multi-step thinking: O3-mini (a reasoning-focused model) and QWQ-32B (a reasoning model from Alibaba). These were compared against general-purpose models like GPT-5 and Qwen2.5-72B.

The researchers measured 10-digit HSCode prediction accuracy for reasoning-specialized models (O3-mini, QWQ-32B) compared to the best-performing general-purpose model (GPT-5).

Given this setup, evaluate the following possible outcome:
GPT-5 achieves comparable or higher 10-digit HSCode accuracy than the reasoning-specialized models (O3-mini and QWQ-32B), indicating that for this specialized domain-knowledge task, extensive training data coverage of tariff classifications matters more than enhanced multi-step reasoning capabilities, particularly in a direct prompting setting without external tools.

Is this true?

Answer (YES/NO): YES